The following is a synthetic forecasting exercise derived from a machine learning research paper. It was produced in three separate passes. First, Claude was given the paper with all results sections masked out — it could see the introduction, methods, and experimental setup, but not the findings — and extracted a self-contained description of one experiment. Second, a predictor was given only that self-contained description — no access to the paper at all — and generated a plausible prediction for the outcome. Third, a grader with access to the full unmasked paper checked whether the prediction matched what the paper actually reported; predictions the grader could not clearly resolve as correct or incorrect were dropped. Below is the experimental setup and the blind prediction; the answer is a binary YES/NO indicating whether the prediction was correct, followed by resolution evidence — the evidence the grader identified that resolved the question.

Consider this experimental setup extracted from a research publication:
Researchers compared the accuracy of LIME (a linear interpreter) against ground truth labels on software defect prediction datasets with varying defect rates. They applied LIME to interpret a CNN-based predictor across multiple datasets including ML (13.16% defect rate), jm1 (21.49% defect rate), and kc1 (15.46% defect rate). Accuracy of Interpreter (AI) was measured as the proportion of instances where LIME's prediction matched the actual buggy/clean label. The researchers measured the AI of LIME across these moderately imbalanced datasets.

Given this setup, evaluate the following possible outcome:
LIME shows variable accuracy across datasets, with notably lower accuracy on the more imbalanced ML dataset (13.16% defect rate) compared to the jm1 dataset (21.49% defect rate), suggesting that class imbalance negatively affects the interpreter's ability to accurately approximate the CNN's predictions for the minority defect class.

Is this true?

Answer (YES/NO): NO